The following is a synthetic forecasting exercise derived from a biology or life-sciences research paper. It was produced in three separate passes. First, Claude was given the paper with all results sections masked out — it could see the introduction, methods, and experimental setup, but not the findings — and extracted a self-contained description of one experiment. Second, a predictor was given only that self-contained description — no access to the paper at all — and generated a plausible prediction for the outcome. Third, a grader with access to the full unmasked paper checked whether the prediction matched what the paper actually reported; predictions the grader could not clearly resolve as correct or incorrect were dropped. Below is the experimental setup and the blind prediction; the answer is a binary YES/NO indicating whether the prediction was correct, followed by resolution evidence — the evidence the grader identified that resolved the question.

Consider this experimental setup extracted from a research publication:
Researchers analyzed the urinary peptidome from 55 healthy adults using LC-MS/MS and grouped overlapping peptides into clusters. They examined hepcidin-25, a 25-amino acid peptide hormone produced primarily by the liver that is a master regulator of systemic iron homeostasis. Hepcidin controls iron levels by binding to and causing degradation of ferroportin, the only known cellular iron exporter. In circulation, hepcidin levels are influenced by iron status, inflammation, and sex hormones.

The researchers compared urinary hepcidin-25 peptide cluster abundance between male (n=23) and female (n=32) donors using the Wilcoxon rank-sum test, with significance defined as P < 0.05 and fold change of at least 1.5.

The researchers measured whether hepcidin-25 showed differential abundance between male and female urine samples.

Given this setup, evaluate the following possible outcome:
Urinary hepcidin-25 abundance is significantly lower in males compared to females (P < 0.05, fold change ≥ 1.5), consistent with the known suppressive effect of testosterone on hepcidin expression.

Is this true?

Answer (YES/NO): NO